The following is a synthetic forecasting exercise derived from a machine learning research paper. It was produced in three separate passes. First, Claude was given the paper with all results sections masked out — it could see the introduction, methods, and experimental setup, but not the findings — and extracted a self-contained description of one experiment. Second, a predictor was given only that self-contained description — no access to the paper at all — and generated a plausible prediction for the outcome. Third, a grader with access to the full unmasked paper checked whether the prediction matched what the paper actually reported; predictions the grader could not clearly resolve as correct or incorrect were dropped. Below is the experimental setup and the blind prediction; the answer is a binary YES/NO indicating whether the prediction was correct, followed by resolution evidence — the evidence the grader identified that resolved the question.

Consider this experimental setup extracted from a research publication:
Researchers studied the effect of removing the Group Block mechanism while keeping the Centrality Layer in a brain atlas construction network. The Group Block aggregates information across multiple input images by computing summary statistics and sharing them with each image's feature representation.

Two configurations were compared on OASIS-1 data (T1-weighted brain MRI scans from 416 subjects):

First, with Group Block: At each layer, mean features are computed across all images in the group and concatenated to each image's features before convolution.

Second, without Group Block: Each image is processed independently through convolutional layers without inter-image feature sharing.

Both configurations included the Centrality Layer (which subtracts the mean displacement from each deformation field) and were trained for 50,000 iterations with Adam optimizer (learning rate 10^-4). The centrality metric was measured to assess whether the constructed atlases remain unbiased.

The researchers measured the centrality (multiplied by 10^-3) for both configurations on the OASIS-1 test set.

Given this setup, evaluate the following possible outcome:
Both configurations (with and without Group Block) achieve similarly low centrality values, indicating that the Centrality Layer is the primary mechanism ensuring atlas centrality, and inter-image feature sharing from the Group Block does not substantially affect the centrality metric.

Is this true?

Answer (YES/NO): YES